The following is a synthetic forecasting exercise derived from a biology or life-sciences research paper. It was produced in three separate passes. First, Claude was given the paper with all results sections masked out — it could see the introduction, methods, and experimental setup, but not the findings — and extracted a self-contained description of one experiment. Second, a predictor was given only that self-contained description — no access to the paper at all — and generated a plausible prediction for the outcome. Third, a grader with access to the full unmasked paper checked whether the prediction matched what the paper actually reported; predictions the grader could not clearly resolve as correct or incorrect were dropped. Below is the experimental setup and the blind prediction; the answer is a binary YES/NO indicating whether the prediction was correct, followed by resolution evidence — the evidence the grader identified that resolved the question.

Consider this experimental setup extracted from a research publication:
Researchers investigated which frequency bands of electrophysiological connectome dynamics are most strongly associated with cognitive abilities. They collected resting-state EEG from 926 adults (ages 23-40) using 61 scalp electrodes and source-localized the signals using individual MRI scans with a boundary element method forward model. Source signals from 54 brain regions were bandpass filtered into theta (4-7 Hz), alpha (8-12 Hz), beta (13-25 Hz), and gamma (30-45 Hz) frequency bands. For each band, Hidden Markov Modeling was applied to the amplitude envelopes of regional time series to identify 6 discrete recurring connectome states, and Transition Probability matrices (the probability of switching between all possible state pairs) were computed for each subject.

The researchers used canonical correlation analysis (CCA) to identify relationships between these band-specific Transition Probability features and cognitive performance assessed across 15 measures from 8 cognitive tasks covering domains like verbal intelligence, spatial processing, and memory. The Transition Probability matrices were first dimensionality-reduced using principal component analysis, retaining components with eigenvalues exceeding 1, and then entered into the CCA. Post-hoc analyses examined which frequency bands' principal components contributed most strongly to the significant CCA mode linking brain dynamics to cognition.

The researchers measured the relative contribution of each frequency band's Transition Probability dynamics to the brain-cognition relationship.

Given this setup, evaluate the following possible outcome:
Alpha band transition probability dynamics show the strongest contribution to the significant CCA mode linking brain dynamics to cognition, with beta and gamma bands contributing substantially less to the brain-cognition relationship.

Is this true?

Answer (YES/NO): YES